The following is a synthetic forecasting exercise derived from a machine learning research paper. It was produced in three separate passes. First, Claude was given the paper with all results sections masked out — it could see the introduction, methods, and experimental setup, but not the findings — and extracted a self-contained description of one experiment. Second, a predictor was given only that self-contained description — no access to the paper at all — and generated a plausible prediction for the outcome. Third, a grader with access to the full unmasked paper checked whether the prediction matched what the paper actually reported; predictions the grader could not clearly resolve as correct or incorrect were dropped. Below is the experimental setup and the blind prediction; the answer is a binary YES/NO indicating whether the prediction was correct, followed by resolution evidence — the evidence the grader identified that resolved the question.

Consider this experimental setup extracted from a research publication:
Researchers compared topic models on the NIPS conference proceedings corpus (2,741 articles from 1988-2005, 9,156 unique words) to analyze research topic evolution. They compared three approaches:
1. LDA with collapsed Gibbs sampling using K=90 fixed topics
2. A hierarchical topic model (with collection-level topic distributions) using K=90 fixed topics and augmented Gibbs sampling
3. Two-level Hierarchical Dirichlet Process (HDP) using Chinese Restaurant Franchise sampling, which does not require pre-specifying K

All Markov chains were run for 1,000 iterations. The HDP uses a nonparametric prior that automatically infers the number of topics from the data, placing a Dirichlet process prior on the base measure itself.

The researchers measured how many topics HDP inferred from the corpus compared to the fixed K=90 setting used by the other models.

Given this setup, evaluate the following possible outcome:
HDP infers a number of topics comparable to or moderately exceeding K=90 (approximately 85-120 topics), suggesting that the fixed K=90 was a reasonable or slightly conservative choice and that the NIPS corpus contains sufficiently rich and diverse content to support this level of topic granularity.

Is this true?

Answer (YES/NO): NO